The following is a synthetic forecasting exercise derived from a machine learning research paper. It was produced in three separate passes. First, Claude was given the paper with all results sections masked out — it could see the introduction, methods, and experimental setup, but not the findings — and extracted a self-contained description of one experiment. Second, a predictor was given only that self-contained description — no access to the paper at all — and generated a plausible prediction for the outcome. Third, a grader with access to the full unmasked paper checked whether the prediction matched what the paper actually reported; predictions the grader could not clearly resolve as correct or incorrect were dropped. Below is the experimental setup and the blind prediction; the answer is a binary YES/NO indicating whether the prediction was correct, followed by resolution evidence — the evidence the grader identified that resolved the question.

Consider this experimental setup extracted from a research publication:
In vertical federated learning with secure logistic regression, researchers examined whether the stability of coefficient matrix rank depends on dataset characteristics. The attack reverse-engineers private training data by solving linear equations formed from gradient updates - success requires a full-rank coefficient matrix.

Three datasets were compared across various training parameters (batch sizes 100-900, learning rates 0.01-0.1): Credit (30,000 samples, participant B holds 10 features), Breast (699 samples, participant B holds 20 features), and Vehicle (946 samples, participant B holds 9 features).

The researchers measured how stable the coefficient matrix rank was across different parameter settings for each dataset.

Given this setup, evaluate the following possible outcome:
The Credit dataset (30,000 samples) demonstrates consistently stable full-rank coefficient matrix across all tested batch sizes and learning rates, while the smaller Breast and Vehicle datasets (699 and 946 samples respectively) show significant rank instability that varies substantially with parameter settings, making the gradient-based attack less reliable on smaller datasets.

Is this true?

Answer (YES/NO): NO